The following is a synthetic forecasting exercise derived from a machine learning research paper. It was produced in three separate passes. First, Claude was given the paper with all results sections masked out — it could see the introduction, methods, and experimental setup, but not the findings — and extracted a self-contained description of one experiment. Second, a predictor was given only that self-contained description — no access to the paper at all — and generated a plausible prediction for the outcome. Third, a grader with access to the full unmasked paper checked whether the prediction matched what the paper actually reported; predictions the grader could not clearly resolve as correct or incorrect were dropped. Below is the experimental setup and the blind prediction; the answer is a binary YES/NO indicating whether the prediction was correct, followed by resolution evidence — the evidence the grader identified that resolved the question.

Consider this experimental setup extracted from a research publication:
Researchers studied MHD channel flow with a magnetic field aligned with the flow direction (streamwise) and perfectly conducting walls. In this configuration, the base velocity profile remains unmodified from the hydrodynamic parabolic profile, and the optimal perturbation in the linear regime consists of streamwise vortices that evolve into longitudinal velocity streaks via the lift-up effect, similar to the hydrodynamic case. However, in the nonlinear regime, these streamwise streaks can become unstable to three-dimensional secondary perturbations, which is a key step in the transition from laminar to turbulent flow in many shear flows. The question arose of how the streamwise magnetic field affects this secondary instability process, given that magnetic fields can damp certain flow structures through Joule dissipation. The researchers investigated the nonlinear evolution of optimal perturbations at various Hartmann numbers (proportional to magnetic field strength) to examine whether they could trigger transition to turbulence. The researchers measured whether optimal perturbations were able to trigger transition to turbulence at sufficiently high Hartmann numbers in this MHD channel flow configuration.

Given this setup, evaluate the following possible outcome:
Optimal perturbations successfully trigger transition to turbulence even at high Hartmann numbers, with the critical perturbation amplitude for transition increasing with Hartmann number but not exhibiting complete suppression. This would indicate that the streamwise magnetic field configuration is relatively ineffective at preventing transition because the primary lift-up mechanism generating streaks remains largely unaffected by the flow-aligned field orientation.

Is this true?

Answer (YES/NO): NO